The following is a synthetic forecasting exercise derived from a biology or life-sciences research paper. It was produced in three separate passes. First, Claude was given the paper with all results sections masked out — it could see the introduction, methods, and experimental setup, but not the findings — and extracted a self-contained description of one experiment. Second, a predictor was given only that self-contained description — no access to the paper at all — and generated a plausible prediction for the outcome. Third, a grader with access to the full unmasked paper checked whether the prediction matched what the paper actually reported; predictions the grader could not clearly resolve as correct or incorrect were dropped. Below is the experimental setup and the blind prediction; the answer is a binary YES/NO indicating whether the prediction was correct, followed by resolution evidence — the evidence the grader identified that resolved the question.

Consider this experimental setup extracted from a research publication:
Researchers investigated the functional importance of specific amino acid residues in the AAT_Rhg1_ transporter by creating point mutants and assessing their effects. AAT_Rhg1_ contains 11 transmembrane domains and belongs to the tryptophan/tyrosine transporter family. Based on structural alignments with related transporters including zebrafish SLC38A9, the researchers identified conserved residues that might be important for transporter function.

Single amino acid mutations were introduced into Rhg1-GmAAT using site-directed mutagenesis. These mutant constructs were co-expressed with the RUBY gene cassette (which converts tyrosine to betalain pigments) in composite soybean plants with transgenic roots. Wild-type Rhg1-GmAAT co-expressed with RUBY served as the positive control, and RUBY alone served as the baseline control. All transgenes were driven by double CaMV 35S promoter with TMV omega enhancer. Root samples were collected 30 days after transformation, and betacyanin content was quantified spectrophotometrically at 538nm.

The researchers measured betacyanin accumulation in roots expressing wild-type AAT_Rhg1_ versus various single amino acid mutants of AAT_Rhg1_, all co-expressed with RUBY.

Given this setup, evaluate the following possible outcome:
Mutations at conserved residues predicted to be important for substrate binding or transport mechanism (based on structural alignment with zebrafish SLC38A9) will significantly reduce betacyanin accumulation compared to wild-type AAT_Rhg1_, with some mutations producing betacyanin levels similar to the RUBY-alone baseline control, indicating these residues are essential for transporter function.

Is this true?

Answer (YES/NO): NO